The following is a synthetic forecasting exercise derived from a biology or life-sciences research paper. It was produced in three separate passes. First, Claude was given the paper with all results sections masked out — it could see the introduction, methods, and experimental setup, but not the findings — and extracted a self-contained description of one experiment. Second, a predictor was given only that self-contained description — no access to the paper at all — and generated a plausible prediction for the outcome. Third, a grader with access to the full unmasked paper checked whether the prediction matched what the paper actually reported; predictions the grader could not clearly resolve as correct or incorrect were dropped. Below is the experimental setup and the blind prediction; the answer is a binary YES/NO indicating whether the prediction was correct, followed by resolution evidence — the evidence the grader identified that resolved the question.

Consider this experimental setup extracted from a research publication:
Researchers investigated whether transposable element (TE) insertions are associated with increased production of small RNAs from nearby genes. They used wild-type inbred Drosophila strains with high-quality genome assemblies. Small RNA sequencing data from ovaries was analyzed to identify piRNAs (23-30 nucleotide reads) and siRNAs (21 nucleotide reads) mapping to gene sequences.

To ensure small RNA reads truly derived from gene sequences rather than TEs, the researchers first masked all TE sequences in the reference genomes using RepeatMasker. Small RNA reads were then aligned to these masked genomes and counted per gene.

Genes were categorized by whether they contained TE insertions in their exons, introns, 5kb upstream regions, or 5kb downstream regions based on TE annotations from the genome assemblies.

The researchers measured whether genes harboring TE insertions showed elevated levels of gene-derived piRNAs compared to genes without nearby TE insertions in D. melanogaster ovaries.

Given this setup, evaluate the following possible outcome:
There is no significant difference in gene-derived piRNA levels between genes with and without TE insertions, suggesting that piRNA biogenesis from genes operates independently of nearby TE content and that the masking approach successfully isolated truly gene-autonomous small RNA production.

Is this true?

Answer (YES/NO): NO